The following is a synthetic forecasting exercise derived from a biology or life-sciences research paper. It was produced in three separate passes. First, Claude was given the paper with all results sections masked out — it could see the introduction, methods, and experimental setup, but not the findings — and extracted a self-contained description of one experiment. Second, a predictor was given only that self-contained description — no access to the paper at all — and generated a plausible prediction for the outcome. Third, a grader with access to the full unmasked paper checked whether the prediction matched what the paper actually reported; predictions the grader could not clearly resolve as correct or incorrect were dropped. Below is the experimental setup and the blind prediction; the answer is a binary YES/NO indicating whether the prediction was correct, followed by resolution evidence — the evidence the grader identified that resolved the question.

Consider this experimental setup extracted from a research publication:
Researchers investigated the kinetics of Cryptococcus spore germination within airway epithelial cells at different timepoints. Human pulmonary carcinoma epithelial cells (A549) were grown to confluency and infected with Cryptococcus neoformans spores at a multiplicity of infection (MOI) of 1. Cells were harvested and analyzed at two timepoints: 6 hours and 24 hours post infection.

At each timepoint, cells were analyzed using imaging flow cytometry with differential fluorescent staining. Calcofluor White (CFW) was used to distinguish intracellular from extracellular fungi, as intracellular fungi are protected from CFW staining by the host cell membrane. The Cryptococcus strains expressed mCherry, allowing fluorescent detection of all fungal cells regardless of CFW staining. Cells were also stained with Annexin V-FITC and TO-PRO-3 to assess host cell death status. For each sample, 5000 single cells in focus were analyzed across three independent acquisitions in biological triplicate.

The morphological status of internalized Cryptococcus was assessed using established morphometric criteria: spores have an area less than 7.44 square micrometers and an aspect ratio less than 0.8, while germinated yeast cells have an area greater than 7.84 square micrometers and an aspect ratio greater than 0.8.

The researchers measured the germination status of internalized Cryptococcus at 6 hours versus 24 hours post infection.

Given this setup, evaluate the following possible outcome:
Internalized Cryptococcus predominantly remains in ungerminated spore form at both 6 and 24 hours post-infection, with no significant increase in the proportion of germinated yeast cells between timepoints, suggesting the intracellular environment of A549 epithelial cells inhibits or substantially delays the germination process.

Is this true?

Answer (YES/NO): NO